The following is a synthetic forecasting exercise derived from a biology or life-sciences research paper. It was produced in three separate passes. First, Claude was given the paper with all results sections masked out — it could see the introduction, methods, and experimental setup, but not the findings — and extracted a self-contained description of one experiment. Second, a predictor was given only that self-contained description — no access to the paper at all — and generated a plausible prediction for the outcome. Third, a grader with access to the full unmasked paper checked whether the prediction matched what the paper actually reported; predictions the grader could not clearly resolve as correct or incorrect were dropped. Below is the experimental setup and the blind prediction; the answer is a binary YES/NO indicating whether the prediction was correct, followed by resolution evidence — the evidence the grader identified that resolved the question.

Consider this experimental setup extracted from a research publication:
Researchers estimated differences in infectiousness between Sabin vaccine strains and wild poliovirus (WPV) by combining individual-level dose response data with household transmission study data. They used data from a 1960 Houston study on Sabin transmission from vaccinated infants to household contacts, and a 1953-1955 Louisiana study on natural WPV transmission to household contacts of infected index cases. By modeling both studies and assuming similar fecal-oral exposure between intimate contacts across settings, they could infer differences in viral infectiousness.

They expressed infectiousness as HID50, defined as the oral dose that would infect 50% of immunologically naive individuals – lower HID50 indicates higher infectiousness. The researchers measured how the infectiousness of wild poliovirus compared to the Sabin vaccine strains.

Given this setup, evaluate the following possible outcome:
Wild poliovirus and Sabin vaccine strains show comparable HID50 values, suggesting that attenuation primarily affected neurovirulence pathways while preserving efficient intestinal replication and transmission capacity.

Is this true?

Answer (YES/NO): NO